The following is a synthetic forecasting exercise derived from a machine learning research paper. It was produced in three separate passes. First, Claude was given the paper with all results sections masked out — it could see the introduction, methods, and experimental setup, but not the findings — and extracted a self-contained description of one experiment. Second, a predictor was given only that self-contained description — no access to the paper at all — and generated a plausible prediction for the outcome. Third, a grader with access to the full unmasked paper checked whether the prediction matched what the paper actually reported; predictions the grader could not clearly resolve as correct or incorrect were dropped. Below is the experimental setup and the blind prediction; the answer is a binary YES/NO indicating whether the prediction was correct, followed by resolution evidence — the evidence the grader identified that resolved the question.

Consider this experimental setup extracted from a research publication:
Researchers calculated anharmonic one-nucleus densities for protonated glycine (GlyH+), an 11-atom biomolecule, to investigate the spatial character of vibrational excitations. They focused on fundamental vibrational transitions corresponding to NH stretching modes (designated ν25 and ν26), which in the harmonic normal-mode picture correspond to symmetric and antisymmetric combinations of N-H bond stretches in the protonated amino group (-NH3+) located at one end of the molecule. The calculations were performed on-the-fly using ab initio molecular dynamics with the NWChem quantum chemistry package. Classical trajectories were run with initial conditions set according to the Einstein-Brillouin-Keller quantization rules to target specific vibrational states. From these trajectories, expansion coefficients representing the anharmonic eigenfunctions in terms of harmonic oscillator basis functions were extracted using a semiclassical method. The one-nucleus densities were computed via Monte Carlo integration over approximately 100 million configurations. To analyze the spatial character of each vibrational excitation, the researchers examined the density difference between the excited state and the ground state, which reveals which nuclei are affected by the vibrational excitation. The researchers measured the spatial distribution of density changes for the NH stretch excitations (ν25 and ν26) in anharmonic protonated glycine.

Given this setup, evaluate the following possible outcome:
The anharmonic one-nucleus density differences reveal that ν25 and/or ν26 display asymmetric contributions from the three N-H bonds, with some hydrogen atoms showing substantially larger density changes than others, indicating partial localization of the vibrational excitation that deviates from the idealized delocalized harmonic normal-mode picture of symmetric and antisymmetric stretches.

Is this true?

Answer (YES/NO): NO